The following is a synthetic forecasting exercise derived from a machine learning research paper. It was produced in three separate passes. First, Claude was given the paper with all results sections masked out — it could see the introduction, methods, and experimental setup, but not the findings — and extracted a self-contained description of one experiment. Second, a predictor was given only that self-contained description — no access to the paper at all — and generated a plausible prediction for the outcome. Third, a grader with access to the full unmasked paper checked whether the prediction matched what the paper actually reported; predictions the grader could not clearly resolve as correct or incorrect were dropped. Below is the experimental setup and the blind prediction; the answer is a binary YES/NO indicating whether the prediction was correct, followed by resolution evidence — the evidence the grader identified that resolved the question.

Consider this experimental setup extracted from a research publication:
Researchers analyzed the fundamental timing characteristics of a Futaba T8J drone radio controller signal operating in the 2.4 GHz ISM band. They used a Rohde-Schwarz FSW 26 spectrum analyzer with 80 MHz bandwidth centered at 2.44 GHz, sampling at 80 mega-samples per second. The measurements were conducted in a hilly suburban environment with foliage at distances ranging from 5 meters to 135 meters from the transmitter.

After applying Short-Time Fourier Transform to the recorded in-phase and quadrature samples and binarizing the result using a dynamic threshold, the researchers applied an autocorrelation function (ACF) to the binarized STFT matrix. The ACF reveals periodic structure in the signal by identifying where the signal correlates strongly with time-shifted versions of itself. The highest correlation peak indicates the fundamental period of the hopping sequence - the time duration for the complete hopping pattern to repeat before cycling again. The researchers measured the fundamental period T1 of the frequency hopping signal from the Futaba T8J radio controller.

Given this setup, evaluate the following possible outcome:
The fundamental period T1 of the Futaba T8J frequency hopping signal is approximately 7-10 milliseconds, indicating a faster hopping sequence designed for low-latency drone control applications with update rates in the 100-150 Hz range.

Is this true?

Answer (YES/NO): NO